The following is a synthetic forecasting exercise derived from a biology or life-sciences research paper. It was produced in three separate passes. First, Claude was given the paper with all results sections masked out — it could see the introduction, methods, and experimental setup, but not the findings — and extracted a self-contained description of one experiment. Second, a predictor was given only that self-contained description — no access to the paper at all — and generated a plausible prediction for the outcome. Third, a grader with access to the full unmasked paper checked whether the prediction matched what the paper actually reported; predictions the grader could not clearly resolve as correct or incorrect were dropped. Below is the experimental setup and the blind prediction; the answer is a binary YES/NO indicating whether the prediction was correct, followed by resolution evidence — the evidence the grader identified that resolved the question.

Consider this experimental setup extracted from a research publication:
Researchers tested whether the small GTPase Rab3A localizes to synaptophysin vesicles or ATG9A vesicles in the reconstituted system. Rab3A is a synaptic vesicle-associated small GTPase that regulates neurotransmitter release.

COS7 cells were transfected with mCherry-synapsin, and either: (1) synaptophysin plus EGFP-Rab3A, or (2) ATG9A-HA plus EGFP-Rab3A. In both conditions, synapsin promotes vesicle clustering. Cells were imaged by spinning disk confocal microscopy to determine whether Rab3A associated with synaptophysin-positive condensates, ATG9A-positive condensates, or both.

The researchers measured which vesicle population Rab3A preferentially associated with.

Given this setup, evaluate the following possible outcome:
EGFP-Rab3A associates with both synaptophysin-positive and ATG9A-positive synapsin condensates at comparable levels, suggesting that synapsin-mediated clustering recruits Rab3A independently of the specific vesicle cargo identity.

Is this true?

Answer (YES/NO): NO